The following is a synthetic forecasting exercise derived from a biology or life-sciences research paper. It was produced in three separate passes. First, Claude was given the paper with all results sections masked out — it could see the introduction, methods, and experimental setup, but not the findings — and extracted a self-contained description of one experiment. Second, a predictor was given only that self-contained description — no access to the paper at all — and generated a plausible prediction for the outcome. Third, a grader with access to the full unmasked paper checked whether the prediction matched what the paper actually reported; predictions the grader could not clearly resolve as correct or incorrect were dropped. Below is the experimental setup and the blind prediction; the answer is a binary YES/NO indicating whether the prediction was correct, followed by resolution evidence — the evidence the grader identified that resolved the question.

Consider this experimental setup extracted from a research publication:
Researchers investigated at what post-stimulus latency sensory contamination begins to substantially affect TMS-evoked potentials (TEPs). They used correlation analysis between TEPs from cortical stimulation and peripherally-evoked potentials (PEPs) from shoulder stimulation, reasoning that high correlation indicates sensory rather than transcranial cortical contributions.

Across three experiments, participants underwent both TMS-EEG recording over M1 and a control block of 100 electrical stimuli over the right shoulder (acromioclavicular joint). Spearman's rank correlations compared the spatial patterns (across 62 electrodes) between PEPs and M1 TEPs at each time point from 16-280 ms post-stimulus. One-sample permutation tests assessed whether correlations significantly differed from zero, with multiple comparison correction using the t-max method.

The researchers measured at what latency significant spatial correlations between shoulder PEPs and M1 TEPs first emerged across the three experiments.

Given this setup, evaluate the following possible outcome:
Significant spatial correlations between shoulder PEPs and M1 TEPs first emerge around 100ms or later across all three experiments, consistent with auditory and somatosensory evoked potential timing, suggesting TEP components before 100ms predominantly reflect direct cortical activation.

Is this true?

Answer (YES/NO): NO